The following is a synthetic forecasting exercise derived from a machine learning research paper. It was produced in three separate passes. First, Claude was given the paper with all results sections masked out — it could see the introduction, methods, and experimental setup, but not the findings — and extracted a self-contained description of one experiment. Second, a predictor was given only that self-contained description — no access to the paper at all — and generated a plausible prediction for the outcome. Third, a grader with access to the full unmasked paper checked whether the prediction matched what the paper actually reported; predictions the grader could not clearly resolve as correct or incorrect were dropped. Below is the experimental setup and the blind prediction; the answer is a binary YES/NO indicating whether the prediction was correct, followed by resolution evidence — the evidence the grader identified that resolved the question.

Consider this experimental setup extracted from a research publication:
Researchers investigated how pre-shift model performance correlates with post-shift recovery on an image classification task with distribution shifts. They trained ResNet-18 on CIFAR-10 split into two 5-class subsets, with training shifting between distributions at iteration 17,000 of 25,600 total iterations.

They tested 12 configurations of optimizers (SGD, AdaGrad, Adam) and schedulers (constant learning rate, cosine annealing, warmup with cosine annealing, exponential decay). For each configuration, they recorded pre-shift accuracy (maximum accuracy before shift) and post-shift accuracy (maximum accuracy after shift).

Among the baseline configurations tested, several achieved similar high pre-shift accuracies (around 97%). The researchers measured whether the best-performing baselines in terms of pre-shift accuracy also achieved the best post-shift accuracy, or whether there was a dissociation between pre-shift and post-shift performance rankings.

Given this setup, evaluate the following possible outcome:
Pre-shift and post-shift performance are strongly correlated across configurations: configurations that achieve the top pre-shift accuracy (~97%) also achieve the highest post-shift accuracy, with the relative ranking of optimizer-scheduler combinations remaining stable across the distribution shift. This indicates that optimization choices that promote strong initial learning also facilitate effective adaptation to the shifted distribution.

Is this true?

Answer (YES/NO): NO